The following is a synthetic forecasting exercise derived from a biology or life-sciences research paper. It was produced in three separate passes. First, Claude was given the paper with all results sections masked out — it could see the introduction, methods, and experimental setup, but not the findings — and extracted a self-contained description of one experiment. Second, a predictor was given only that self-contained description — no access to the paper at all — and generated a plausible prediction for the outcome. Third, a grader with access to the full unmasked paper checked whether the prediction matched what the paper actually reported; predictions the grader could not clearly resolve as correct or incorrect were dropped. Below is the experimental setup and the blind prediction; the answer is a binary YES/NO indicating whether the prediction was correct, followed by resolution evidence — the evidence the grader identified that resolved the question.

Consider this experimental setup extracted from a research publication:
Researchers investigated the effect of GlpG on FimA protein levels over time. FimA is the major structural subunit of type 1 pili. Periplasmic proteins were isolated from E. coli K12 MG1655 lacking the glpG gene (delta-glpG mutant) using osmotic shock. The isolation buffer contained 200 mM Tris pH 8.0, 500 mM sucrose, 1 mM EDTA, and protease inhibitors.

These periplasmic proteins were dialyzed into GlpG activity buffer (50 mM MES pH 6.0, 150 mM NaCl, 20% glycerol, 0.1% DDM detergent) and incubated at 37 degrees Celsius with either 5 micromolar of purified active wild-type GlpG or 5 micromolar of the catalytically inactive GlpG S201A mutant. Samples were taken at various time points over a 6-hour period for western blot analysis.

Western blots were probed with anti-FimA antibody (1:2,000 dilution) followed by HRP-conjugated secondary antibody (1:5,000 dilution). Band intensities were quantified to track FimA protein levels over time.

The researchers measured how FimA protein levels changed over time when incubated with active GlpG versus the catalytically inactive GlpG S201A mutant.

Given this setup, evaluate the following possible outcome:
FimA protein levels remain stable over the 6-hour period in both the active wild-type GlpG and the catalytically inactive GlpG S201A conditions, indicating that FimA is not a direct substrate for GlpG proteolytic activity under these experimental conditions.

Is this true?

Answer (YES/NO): NO